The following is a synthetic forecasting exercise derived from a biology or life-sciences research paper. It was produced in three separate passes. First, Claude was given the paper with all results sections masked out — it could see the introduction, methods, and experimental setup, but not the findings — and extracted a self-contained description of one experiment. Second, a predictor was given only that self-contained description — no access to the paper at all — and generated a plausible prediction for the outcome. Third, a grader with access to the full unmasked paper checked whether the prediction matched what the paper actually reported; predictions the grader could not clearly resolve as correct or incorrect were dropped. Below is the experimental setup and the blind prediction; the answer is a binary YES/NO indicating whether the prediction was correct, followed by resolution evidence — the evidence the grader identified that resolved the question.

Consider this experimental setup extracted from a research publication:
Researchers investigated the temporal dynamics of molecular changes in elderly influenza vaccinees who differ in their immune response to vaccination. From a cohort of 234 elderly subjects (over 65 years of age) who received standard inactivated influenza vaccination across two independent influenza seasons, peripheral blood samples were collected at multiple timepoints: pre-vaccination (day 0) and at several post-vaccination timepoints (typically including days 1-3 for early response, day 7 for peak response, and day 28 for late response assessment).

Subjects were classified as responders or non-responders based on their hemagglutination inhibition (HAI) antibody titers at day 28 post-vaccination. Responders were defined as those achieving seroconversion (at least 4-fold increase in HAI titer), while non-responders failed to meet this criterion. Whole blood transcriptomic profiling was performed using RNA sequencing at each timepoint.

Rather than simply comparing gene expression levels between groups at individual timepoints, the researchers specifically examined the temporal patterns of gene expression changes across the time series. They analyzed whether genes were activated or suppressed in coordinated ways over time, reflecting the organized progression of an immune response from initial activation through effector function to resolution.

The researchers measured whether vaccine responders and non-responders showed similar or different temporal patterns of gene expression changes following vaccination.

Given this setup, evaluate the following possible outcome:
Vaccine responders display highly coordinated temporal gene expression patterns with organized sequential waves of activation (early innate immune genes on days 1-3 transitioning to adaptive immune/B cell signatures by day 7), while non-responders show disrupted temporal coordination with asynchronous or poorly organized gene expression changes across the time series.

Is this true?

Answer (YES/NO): NO